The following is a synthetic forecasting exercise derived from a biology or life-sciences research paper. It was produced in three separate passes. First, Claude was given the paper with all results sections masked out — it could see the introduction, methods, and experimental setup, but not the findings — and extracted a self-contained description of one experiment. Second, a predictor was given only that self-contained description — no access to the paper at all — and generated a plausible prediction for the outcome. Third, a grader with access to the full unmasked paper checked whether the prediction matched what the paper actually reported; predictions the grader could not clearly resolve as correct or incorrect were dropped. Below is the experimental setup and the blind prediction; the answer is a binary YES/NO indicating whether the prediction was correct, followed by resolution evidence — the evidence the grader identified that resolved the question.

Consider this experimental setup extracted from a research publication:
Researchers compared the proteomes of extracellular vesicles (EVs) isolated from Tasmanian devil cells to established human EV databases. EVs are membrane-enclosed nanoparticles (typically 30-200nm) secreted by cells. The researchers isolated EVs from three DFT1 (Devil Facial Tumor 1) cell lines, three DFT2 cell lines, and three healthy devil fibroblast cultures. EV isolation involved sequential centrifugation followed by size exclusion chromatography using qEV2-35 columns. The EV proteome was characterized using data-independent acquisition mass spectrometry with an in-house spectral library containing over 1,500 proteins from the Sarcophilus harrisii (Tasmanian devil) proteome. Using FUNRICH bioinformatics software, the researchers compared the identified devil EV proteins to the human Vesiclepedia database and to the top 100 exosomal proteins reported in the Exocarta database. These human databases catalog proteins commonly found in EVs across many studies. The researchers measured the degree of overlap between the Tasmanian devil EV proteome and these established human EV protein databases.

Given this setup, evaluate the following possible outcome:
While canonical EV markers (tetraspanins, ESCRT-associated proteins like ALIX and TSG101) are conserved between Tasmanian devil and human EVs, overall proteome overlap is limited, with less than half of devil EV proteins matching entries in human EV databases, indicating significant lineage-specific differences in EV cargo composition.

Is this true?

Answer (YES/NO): NO